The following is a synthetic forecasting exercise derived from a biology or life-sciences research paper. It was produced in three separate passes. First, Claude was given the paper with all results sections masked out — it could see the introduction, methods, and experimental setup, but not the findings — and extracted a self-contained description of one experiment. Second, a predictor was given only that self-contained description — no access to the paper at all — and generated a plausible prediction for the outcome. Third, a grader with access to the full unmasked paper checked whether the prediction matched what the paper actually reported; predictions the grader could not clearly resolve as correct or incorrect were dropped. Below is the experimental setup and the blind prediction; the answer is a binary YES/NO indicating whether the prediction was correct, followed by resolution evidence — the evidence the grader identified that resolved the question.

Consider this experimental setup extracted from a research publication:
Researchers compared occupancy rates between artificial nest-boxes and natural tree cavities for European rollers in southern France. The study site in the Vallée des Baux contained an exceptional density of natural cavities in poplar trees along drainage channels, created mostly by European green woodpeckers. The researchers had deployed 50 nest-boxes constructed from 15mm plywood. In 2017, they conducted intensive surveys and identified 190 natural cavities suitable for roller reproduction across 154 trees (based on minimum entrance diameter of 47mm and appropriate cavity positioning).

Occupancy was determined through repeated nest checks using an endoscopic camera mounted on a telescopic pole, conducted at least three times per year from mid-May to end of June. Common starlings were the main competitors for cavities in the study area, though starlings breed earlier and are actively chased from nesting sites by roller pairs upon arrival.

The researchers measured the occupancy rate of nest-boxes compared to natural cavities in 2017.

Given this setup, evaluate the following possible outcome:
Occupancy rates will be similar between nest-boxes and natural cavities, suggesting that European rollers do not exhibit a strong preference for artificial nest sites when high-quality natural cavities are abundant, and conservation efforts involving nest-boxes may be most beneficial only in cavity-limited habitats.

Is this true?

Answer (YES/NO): NO